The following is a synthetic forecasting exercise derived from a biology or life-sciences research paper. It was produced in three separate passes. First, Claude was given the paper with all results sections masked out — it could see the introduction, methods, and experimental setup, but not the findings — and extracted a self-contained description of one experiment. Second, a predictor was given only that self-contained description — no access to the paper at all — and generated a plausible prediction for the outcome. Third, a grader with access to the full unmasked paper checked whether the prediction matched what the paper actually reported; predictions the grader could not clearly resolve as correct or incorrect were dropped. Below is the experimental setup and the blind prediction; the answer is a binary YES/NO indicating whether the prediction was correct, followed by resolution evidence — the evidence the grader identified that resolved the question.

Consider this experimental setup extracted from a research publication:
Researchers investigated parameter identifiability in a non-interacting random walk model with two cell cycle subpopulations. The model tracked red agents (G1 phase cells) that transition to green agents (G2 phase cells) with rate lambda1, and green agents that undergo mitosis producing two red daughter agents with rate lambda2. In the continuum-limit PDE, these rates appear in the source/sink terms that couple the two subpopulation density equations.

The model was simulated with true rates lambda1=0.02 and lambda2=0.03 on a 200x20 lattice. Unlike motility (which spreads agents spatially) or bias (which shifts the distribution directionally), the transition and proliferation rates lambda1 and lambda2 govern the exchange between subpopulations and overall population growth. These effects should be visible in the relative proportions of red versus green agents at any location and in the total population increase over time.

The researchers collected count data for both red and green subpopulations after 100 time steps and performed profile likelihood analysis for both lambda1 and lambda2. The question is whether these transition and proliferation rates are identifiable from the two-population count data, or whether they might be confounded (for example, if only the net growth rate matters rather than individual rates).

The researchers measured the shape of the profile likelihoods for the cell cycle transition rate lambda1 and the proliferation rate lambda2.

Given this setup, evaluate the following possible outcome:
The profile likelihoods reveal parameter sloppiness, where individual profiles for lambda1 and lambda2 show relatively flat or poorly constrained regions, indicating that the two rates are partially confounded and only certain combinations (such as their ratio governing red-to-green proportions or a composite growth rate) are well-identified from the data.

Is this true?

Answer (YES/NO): NO